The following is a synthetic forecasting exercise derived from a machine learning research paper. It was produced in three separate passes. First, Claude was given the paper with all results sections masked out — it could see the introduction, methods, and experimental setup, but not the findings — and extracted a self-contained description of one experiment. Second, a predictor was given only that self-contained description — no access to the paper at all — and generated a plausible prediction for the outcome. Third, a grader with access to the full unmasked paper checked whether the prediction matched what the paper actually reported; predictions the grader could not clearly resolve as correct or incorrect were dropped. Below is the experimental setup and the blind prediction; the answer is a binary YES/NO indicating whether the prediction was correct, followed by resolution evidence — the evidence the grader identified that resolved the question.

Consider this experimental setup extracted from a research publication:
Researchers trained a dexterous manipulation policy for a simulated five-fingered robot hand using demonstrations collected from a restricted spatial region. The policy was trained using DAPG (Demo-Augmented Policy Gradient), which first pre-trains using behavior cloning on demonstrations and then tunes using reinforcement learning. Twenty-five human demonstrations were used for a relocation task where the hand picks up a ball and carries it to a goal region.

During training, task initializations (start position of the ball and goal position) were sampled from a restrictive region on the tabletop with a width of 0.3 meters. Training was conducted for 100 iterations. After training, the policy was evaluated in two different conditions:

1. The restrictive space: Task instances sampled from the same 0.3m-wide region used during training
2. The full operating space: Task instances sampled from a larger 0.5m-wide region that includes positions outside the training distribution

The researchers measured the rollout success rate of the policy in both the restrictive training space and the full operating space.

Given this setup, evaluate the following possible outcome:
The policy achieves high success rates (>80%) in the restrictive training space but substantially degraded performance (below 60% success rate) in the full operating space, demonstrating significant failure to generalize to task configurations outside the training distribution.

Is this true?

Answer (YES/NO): NO